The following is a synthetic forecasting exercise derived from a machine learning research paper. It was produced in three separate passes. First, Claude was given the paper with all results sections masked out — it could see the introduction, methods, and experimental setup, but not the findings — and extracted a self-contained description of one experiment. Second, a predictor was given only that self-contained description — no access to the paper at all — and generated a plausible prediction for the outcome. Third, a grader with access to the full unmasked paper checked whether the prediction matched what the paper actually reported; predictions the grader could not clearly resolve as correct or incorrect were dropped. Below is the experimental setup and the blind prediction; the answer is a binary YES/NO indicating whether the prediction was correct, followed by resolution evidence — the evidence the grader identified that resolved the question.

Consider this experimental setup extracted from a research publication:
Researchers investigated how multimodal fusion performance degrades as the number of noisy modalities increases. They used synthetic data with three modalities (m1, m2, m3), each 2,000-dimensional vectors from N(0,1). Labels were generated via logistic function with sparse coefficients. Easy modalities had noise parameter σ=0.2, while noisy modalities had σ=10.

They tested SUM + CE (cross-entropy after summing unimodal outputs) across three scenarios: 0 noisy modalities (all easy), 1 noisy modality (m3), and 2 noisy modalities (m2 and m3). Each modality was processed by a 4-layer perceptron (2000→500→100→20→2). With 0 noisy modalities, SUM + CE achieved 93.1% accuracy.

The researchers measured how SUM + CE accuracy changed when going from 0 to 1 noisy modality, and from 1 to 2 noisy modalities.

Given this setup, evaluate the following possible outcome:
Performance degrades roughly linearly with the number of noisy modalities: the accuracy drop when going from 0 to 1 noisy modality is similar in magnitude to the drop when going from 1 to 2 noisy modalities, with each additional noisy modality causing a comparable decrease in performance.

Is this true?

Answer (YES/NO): NO